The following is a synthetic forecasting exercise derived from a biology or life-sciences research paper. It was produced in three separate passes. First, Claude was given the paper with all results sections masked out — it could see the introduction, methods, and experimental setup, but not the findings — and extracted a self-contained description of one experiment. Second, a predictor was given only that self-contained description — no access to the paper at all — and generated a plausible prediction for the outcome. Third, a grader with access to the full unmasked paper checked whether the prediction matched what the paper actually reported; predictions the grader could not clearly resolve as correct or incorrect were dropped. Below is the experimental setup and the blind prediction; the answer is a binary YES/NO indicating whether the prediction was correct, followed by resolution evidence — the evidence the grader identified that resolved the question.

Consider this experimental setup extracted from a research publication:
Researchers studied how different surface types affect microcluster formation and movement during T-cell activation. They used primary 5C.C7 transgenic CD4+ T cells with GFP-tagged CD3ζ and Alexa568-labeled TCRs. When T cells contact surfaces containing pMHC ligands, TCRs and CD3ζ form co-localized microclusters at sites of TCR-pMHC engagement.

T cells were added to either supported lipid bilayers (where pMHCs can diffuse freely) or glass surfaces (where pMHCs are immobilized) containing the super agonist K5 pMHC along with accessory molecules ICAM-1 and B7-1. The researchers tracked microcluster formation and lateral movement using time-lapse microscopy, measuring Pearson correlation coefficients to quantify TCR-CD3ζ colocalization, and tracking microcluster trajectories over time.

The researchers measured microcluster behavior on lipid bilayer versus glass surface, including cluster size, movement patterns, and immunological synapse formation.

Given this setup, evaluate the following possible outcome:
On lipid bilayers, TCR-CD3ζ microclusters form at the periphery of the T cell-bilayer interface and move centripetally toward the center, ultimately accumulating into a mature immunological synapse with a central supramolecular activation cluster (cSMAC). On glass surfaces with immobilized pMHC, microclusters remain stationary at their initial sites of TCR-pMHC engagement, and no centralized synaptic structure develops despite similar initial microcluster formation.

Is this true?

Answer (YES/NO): YES